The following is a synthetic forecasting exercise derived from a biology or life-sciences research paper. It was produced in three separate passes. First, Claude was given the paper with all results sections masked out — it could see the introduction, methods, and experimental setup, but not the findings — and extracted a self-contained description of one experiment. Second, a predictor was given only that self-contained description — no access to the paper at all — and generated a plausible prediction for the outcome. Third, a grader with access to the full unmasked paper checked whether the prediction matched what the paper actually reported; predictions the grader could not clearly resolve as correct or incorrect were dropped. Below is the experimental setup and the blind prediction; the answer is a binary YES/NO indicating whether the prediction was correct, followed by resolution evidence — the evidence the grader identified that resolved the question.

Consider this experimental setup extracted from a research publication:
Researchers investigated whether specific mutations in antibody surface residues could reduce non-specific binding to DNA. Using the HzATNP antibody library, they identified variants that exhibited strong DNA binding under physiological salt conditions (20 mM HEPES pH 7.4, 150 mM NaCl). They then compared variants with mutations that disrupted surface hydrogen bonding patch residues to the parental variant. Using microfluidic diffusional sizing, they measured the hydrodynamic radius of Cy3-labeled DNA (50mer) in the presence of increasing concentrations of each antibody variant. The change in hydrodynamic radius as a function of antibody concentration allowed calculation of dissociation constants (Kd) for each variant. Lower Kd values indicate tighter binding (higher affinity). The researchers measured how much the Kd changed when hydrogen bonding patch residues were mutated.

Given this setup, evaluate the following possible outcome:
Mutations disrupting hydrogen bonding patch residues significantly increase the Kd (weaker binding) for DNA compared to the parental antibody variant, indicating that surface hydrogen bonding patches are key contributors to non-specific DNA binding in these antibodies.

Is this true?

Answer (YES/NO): YES